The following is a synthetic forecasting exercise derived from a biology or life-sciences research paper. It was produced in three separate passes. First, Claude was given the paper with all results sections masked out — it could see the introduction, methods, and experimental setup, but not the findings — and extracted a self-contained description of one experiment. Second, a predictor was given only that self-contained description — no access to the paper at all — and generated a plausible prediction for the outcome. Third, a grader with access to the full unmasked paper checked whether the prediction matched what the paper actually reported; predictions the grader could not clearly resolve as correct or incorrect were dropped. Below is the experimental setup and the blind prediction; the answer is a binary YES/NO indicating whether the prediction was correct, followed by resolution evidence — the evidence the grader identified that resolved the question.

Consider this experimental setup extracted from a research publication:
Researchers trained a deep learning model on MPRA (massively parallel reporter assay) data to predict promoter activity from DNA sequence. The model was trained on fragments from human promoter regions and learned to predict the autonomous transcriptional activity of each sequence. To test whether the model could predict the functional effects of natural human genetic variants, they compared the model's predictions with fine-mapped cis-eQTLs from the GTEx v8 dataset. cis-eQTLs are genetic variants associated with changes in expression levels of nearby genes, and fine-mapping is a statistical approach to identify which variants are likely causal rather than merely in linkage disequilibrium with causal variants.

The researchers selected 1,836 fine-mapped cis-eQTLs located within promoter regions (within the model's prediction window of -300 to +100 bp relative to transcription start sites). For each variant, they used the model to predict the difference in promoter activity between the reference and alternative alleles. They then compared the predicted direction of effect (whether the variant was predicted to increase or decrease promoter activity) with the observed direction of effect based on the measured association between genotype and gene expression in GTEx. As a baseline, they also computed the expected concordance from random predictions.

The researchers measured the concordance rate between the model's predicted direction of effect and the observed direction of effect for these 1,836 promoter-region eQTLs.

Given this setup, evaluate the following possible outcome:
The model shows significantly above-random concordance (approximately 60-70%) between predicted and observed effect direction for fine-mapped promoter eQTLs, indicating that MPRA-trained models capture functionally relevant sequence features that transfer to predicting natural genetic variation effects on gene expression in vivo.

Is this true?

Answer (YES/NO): NO